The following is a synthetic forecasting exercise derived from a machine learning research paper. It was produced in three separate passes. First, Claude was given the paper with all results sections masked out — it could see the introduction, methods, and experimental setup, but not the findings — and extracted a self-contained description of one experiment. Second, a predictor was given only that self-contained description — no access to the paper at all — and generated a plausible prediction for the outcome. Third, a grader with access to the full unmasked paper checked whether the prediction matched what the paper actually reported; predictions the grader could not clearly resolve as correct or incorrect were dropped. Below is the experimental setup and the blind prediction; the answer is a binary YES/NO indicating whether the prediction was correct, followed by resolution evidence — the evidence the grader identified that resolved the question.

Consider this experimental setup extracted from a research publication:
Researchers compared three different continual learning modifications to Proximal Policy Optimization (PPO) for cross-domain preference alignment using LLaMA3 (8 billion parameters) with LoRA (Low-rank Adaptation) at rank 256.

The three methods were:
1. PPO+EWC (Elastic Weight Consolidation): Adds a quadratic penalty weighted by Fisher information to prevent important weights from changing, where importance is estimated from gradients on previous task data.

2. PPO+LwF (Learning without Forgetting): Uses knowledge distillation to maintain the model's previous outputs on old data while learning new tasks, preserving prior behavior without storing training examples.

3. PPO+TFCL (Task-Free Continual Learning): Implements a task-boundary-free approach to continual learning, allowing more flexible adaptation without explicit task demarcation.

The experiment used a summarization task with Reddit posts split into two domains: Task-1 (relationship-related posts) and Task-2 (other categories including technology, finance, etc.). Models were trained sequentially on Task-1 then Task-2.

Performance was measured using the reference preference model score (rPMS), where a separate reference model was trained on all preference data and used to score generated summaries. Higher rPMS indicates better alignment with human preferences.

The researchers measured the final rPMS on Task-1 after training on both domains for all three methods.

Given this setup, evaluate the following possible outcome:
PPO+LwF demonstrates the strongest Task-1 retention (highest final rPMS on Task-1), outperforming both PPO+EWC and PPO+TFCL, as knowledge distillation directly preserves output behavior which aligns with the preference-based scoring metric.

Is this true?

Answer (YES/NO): NO